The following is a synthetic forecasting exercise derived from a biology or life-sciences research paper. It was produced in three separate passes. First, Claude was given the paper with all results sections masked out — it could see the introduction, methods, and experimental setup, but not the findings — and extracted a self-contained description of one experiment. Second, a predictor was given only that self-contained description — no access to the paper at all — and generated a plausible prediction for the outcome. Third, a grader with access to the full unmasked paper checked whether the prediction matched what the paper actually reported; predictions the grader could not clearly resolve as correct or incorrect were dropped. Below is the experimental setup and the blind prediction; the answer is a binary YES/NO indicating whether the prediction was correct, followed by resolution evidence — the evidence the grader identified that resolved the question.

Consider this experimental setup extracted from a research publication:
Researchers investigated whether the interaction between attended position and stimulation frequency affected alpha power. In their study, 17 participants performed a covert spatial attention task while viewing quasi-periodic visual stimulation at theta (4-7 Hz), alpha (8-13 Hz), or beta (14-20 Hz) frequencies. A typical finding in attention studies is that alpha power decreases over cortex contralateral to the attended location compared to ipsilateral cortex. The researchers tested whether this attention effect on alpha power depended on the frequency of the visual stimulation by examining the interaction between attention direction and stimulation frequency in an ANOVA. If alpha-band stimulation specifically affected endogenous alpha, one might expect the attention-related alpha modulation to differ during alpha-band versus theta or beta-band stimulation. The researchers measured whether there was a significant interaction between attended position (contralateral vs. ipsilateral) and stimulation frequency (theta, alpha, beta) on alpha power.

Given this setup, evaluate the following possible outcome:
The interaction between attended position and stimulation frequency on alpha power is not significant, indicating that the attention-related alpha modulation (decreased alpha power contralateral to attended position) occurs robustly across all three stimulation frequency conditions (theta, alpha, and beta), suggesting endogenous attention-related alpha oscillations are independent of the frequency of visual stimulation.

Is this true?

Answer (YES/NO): YES